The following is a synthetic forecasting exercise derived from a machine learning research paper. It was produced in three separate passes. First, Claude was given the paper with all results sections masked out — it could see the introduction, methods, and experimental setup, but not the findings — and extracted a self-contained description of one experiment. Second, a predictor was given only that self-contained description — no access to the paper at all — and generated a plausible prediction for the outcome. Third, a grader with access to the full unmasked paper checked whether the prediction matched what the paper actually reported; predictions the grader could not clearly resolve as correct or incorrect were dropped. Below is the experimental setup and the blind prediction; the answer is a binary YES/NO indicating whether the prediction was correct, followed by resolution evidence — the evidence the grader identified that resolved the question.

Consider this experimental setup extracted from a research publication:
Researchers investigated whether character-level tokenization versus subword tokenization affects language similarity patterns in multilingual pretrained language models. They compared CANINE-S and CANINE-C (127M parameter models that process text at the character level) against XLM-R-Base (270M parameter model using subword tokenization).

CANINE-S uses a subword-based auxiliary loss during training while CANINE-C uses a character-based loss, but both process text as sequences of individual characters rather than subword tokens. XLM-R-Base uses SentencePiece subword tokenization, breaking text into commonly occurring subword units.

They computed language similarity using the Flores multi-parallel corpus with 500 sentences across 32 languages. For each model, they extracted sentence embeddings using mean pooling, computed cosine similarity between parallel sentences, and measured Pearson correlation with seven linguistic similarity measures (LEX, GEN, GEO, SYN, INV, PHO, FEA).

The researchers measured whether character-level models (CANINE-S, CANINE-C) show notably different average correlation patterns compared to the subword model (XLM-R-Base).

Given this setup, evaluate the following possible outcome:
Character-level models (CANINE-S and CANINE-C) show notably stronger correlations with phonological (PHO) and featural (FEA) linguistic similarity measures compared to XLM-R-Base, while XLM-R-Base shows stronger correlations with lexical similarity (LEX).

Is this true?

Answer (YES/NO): NO